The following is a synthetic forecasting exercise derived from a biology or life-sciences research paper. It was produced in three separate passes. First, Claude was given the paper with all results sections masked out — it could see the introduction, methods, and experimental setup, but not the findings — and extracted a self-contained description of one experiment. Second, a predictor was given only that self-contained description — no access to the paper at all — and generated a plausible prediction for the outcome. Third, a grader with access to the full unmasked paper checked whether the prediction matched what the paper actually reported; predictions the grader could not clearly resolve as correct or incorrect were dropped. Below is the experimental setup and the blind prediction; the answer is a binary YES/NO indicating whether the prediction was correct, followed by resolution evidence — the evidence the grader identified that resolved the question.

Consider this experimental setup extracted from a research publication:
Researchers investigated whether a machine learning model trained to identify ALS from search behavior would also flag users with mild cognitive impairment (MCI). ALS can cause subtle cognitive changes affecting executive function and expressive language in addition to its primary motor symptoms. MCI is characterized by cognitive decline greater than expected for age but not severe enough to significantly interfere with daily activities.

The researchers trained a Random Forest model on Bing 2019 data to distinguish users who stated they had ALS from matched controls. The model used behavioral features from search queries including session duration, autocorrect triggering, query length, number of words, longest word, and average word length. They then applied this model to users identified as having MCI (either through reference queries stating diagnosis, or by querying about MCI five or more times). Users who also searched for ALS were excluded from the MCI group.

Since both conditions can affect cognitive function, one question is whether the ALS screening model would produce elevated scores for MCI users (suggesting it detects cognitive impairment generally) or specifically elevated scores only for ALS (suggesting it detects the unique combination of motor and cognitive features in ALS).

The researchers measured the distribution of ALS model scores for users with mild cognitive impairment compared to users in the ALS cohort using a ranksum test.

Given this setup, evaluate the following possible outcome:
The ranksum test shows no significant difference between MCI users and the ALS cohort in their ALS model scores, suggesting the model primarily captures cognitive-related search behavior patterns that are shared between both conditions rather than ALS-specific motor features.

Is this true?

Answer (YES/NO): YES